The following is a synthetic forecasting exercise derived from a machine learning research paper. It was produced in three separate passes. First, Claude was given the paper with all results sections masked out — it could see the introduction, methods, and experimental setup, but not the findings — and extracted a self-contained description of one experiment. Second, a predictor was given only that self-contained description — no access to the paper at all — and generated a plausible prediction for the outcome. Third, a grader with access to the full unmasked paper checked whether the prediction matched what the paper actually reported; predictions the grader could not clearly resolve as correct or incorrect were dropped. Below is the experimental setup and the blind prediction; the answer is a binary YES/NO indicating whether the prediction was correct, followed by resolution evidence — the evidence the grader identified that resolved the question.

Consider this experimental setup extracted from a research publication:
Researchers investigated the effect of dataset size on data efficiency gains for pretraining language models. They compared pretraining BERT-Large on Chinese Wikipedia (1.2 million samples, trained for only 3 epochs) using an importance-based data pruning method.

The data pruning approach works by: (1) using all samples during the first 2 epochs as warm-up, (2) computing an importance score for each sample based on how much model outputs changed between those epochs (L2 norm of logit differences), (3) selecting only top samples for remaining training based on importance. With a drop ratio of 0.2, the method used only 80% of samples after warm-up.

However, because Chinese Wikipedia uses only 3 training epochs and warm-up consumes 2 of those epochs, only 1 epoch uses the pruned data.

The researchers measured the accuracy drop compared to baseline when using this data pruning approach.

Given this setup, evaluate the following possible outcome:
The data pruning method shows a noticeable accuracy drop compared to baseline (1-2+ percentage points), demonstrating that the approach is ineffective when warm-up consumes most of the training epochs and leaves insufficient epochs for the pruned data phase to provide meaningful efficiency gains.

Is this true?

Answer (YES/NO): NO